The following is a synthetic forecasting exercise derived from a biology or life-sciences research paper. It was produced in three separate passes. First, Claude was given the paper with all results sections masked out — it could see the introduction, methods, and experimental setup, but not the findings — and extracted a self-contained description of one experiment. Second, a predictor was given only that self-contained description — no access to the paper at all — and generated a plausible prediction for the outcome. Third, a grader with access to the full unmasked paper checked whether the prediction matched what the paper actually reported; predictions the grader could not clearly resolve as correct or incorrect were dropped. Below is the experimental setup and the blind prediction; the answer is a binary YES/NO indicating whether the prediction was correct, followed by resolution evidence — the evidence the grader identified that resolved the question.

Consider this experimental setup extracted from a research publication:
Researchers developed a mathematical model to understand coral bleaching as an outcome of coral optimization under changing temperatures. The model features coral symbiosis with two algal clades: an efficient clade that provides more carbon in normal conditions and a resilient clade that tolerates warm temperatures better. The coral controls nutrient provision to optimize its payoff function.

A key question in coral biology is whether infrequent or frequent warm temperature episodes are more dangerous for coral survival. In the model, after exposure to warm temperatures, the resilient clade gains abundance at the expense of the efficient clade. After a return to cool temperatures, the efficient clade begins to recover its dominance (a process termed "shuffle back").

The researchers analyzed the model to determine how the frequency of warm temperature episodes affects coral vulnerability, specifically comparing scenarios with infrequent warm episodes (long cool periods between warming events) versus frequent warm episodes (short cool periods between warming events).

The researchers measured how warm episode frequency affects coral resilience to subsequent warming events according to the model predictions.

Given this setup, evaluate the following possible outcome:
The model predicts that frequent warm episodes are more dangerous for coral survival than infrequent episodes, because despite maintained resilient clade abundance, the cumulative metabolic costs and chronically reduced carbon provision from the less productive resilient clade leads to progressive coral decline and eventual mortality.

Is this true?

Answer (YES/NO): NO